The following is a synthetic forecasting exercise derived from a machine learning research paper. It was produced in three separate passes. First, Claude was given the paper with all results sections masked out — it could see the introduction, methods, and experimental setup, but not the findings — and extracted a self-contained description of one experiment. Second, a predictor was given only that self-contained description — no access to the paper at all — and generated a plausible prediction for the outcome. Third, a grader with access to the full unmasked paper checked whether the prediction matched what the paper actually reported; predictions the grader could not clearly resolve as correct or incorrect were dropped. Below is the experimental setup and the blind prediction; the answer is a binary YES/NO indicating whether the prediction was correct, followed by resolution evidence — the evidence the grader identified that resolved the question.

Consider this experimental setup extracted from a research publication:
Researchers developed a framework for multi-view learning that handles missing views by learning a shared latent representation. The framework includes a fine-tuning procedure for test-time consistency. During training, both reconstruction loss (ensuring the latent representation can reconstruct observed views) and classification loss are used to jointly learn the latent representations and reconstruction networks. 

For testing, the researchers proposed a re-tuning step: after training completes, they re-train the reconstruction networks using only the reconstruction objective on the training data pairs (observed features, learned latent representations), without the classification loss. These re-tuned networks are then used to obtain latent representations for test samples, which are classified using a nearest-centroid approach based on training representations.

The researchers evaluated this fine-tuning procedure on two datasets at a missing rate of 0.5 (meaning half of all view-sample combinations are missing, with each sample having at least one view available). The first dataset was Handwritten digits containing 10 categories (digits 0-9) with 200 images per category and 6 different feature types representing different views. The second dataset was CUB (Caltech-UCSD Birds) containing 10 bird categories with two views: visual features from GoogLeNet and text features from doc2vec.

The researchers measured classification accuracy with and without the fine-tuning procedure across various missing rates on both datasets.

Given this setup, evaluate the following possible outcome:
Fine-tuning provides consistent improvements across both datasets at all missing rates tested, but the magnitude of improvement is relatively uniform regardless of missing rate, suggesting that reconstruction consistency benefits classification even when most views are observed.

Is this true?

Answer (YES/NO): NO